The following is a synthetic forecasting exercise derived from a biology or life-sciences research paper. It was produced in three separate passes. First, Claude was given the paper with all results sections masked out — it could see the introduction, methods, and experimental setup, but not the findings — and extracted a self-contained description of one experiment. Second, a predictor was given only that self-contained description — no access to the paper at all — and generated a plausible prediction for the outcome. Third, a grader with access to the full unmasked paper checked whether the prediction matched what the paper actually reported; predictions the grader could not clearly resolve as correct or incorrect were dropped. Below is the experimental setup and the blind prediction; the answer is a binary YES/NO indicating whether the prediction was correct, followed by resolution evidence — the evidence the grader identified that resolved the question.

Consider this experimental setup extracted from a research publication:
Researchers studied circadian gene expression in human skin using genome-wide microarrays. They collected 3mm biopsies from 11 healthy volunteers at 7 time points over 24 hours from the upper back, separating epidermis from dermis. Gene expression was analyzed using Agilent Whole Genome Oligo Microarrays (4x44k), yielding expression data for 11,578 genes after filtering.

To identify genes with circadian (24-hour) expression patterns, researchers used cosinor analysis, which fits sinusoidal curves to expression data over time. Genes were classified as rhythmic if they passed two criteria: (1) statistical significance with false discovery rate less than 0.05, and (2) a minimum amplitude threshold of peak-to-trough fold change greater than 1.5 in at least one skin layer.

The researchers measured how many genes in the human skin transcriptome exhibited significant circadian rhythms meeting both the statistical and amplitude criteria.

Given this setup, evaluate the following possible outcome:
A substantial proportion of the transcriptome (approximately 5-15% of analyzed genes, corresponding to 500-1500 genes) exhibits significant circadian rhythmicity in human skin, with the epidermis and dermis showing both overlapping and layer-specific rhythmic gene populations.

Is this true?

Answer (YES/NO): YES